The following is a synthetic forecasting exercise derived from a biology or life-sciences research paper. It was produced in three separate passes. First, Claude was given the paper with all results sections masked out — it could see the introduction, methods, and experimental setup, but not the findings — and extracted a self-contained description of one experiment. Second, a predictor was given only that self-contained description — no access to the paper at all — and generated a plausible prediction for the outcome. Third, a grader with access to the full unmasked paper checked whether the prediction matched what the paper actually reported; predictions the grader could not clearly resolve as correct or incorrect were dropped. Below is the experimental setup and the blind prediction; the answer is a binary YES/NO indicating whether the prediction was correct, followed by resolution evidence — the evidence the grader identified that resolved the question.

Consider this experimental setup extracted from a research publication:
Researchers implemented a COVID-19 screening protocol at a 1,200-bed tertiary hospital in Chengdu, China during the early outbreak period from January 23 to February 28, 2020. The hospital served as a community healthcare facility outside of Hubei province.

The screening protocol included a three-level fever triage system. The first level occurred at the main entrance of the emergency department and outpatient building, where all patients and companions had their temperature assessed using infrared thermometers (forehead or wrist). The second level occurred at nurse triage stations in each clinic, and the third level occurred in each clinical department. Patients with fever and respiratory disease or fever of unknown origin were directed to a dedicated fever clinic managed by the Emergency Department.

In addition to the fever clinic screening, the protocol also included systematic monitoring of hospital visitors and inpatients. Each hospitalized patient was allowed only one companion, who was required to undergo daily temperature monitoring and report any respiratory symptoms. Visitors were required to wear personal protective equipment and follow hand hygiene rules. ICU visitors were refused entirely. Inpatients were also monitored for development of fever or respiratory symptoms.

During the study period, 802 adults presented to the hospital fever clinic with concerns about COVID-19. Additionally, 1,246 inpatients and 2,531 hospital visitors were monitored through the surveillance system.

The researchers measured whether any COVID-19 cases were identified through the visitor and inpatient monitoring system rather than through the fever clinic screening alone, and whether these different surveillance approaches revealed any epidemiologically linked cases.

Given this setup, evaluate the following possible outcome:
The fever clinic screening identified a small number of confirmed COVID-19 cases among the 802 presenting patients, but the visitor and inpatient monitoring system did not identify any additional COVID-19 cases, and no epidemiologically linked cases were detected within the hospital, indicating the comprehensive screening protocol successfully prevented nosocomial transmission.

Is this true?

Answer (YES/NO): NO